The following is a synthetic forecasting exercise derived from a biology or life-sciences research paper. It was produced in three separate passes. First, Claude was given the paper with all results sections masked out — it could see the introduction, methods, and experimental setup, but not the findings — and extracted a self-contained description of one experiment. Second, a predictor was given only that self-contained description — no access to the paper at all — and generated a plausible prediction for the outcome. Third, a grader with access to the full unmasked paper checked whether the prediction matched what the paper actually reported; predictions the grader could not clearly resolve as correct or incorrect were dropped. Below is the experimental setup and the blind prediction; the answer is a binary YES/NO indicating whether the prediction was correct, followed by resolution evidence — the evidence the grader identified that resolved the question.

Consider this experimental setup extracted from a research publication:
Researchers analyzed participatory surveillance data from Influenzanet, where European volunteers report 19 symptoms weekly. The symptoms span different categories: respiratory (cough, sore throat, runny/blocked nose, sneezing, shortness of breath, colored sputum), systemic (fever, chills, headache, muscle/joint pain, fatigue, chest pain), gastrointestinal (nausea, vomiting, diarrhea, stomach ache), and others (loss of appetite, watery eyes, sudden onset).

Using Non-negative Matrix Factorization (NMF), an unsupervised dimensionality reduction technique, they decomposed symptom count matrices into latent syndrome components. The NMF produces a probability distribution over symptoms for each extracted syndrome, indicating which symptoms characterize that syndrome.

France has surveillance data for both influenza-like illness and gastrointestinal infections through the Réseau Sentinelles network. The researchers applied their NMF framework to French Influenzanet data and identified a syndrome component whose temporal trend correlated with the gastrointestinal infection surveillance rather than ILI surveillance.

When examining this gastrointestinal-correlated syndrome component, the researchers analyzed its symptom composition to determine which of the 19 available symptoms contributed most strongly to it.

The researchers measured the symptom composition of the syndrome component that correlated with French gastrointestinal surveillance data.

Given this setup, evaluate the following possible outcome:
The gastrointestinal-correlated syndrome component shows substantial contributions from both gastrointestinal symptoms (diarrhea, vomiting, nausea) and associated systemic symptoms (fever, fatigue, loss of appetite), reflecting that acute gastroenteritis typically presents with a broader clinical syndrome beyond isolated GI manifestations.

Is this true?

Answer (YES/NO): NO